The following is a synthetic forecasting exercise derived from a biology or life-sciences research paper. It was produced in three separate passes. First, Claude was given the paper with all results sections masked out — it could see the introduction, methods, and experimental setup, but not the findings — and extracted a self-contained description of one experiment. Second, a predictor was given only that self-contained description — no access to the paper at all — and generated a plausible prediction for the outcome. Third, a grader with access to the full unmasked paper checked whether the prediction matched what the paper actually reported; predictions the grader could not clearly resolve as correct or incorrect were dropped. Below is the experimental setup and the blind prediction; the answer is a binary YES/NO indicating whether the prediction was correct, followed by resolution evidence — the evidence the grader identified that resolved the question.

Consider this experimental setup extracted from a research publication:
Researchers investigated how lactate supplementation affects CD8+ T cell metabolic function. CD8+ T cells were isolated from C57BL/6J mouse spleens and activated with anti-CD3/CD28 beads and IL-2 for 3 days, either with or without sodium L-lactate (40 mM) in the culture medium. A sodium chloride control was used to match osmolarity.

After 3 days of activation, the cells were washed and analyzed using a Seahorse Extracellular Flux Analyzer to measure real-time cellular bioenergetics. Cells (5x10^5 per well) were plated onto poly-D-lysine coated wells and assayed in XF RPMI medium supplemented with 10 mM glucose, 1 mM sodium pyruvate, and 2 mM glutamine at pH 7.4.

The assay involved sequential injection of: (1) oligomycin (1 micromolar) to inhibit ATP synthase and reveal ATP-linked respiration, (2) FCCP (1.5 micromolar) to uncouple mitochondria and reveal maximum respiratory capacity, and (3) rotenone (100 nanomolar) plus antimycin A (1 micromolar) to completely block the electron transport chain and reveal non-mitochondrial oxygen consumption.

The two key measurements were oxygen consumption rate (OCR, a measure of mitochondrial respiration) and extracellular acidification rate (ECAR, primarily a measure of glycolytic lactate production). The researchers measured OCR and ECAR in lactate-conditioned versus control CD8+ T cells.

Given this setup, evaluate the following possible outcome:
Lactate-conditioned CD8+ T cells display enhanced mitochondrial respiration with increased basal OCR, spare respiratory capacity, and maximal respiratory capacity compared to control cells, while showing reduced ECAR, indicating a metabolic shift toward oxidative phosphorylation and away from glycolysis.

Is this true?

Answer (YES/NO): NO